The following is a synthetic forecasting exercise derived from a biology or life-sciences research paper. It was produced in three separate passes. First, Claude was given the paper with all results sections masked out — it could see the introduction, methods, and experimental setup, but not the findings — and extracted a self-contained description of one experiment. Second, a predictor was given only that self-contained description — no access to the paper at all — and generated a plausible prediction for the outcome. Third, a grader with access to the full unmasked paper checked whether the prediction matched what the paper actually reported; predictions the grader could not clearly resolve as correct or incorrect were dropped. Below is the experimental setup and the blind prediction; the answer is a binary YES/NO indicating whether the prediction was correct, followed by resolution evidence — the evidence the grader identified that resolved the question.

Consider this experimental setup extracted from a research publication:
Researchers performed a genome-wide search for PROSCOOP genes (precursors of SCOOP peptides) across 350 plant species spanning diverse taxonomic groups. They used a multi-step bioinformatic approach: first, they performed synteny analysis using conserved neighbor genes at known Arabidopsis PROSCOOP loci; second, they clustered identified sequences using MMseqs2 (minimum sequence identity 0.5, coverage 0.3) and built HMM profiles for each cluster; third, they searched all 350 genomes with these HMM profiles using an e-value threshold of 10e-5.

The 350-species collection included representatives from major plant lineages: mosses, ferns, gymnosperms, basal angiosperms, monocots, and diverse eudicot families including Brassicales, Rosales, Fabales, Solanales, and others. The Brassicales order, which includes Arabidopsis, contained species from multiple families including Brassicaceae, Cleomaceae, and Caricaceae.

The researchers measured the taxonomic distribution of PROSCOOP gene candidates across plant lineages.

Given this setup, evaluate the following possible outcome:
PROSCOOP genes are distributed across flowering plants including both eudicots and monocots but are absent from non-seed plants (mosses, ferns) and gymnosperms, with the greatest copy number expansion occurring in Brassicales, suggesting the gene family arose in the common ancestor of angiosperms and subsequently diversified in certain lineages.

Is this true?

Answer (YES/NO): NO